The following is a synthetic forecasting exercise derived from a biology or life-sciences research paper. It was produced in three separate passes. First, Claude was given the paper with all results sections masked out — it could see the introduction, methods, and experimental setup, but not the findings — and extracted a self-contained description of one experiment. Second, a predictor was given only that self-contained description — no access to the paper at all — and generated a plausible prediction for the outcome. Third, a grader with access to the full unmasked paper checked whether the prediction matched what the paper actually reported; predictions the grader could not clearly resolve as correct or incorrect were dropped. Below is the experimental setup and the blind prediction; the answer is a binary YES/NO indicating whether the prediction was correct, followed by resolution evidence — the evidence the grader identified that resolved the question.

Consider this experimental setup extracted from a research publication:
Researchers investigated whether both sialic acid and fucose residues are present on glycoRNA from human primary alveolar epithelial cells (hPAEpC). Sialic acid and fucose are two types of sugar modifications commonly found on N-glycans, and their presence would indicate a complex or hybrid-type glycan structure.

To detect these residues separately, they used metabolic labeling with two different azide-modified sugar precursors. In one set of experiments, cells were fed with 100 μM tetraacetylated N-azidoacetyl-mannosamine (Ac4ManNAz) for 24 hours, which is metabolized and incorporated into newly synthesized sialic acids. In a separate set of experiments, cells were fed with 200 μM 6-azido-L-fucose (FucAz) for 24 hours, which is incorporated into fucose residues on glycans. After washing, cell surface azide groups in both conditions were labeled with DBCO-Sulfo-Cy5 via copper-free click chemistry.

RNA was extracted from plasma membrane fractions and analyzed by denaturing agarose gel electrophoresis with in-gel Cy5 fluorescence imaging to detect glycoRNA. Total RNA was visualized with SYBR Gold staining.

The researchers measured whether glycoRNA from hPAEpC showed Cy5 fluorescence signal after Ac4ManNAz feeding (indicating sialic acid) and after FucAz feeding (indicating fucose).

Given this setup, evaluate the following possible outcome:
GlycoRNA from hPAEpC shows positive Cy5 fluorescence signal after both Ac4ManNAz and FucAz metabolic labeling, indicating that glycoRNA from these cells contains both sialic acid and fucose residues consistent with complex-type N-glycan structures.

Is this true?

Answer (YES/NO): YES